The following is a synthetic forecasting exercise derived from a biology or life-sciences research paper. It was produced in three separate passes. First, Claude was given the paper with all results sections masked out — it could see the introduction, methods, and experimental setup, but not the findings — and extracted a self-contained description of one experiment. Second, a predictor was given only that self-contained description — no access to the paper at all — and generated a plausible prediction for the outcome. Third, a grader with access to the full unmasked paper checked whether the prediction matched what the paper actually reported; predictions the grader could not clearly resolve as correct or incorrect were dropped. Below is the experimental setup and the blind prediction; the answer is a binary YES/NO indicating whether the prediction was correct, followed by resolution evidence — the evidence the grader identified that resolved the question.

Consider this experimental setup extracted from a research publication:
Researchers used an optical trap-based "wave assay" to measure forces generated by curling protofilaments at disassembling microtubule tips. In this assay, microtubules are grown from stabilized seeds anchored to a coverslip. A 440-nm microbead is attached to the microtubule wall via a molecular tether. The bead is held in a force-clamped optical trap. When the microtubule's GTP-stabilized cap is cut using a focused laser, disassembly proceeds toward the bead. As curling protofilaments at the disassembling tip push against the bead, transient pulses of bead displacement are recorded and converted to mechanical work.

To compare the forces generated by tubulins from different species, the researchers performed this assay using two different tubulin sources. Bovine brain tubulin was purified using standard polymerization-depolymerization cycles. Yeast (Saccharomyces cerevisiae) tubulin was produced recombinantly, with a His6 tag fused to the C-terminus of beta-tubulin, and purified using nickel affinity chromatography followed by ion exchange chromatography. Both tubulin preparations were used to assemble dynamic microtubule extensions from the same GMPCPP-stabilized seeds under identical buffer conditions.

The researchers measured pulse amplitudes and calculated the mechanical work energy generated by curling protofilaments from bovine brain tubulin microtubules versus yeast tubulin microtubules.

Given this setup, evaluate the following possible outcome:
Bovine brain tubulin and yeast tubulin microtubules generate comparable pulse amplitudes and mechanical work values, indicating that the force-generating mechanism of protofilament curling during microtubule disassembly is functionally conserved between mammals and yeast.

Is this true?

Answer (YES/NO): NO